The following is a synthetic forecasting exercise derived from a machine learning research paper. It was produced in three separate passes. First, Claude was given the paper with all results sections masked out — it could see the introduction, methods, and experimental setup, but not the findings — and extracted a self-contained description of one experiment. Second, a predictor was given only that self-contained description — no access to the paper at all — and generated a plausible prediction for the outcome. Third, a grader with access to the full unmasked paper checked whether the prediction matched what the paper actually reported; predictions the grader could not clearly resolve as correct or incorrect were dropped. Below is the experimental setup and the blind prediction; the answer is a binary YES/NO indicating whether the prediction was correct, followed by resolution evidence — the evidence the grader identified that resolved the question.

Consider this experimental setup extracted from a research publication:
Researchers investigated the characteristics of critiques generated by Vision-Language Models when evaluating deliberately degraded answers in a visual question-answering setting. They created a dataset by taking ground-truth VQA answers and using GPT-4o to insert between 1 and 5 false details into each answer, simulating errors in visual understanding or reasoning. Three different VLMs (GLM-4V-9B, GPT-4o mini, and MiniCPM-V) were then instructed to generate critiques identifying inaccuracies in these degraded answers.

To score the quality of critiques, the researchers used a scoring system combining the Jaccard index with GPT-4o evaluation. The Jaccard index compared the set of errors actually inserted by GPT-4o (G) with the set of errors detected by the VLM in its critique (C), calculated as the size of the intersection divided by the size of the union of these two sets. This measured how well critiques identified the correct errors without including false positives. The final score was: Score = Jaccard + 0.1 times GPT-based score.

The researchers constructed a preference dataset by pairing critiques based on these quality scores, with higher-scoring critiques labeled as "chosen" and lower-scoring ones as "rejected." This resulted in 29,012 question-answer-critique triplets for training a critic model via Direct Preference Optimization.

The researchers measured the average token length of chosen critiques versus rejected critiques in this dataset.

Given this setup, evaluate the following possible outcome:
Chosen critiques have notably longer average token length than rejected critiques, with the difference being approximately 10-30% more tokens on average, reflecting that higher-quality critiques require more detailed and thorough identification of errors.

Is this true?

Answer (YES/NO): YES